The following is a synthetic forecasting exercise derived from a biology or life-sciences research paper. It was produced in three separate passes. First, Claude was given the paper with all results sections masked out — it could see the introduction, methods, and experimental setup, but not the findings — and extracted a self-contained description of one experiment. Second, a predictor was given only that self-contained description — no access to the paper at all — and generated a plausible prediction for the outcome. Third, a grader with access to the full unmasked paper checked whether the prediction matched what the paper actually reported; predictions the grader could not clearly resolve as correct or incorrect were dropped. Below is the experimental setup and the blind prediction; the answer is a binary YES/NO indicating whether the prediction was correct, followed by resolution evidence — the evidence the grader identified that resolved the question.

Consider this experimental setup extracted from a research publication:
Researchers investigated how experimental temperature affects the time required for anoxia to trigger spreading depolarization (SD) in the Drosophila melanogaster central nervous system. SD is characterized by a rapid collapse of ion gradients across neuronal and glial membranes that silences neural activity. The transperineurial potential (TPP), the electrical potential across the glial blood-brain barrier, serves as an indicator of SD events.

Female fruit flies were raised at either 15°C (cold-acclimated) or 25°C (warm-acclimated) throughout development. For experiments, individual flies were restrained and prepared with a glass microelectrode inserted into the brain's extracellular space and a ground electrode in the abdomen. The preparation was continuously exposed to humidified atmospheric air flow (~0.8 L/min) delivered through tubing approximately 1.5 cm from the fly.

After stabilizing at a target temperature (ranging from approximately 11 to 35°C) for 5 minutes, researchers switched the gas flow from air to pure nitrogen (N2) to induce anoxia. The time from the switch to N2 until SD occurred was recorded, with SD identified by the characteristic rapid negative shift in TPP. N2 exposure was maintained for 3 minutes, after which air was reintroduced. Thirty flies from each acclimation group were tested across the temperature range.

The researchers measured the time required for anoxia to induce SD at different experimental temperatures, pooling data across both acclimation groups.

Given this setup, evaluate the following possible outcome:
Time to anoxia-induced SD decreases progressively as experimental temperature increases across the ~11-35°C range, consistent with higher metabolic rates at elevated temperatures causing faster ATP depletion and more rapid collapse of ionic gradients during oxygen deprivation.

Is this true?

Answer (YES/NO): YES